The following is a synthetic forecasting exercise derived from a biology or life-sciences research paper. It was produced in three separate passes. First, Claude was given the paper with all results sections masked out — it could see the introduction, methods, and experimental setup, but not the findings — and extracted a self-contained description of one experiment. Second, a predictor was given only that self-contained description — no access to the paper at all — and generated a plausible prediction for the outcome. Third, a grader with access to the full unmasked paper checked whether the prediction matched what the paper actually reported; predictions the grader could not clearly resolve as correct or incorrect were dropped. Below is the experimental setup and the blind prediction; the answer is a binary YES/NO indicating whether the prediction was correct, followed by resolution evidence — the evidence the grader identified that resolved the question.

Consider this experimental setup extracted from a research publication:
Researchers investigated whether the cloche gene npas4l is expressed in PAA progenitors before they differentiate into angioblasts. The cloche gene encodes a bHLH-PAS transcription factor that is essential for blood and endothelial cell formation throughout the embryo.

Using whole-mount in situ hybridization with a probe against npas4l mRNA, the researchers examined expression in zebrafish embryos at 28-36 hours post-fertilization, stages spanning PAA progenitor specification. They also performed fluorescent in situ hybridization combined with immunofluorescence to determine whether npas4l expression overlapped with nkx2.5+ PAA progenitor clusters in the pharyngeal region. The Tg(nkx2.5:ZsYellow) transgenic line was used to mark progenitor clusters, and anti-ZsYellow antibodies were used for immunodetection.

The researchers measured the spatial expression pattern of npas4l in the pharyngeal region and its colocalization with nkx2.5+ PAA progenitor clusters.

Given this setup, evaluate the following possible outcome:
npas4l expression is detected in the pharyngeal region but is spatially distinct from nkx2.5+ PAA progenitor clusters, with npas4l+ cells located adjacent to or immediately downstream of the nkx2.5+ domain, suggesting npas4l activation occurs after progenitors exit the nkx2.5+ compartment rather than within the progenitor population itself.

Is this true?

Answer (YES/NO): NO